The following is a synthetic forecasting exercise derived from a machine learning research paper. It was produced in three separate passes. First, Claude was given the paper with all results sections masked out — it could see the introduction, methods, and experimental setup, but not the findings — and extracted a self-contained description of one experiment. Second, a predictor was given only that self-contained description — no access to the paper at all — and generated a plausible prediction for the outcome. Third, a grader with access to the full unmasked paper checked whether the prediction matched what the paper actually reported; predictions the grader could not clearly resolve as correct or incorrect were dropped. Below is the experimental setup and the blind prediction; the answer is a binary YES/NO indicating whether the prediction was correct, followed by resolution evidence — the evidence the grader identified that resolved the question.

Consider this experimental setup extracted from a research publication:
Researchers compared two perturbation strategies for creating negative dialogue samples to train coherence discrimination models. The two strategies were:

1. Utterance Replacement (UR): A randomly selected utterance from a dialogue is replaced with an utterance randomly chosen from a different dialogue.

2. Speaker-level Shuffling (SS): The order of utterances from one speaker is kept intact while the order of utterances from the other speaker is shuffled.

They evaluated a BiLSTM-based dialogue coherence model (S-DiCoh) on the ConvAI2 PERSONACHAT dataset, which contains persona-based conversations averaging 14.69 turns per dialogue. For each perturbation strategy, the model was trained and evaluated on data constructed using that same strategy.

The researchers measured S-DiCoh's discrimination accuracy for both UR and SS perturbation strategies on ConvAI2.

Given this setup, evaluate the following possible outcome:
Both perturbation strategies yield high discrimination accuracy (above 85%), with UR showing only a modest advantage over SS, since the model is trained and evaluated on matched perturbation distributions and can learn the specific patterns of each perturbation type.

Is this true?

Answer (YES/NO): NO